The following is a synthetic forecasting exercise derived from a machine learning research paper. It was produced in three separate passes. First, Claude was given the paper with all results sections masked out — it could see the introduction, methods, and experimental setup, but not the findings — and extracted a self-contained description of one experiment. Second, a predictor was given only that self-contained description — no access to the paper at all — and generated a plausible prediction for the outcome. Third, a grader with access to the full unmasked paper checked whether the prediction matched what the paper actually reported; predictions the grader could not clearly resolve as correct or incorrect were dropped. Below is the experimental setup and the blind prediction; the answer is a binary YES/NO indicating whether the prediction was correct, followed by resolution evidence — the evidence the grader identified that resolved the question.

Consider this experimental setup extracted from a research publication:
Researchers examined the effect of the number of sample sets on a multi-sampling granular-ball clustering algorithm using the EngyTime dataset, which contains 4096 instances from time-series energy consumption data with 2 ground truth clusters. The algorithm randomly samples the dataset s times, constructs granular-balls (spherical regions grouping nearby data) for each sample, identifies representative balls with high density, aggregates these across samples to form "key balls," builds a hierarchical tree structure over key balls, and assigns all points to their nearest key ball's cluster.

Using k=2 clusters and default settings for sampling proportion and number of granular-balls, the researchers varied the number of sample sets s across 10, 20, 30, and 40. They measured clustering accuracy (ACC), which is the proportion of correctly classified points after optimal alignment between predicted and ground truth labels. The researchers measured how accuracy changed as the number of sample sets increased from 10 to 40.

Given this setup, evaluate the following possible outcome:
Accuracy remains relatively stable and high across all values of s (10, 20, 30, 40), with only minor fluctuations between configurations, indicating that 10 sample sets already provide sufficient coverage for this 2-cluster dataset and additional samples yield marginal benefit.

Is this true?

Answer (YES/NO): YES